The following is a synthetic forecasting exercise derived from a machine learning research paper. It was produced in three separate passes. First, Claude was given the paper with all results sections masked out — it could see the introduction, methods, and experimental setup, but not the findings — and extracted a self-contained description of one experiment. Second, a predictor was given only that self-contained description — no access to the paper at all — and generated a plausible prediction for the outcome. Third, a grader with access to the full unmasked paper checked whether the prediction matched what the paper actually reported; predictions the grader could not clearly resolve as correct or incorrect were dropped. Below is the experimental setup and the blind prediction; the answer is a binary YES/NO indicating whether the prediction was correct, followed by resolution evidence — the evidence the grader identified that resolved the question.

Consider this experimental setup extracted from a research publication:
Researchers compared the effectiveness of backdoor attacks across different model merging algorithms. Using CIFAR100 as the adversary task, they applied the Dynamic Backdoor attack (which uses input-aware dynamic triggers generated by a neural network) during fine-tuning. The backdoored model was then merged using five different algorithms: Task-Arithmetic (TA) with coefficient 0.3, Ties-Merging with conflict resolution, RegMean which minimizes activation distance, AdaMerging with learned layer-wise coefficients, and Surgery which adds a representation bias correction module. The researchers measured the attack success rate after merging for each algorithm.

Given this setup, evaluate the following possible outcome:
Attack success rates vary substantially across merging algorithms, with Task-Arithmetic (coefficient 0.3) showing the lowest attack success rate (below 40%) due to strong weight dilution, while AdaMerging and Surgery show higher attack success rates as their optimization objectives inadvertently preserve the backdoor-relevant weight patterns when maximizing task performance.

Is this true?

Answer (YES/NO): NO